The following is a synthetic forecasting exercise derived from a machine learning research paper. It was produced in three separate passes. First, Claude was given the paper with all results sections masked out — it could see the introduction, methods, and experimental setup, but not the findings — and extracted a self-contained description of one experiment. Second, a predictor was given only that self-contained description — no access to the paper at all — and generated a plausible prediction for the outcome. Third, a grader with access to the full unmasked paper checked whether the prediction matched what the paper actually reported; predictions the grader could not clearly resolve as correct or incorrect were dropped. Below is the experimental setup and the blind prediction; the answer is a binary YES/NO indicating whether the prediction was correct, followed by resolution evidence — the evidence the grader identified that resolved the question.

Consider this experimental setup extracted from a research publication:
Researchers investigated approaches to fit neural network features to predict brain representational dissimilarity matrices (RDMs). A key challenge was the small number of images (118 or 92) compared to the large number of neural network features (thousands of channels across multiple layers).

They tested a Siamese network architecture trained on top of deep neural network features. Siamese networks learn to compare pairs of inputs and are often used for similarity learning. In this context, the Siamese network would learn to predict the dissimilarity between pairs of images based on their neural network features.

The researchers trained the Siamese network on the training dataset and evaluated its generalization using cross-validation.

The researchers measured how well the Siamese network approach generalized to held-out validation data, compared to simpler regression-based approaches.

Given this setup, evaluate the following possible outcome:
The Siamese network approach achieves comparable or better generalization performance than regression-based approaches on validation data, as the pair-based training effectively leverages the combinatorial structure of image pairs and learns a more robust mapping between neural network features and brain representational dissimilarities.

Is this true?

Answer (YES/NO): NO